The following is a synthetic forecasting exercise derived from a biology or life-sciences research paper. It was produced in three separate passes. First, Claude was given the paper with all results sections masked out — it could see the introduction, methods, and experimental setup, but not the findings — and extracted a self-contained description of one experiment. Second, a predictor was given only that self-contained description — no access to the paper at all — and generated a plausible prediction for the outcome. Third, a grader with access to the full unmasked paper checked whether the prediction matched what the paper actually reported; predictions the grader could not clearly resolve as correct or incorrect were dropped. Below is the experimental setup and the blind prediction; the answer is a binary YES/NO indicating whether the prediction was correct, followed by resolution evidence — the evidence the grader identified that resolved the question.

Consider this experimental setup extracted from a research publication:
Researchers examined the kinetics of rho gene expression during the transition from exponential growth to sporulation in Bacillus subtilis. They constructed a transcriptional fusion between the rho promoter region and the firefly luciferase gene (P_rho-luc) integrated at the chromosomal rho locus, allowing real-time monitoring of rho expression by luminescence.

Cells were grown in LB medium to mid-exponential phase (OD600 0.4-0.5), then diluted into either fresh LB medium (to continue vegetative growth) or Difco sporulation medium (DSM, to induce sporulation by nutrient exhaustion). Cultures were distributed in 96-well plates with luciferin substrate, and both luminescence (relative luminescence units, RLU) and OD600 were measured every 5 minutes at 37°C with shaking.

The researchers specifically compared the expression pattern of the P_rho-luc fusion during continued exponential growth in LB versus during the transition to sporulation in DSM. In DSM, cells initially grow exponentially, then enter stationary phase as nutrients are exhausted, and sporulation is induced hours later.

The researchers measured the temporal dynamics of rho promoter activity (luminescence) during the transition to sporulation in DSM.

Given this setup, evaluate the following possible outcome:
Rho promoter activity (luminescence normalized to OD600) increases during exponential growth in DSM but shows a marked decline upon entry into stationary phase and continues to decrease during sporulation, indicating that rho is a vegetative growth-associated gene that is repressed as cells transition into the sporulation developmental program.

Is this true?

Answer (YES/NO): NO